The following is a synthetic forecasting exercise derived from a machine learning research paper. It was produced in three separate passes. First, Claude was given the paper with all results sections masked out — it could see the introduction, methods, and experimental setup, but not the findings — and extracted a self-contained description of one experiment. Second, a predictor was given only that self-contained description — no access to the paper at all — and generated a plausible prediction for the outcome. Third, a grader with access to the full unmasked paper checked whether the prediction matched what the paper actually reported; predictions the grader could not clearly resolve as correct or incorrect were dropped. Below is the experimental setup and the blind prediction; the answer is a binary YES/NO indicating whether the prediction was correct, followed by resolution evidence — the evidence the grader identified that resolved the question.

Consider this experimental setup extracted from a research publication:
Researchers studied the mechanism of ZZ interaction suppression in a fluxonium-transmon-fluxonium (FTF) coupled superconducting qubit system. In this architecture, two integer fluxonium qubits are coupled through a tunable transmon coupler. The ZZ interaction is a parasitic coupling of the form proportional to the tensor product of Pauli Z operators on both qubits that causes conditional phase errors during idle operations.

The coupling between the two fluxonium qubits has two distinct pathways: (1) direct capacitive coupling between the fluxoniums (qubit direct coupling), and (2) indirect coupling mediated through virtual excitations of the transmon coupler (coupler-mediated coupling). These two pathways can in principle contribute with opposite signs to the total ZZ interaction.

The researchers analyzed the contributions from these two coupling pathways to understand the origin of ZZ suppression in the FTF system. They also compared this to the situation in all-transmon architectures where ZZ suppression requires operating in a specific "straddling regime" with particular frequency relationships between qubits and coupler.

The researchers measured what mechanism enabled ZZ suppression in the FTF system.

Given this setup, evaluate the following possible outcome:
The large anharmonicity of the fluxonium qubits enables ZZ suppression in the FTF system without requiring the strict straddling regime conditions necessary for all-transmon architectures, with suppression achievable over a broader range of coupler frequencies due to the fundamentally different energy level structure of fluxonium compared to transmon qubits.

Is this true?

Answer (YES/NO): NO